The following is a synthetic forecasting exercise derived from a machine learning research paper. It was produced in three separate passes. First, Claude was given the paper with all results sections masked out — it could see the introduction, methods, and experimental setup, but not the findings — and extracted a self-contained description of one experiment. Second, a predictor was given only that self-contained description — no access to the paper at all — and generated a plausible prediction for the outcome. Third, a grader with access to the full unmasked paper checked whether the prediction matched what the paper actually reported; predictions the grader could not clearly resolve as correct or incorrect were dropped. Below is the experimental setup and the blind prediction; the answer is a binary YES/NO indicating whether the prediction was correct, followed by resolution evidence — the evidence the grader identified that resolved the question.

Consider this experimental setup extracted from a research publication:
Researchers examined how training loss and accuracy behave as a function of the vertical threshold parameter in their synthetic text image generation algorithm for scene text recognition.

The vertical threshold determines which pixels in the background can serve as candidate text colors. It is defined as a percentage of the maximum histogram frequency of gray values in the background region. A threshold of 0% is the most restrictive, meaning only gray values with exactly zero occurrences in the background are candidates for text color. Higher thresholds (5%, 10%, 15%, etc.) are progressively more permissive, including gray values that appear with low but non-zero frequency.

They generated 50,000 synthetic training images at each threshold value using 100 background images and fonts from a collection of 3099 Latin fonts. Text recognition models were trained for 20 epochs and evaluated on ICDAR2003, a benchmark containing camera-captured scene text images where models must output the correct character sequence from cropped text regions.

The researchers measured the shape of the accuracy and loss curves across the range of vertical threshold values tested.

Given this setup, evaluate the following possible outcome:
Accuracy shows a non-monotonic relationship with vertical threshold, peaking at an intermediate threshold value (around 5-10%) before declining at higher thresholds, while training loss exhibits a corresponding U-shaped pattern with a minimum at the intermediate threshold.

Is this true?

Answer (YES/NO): NO